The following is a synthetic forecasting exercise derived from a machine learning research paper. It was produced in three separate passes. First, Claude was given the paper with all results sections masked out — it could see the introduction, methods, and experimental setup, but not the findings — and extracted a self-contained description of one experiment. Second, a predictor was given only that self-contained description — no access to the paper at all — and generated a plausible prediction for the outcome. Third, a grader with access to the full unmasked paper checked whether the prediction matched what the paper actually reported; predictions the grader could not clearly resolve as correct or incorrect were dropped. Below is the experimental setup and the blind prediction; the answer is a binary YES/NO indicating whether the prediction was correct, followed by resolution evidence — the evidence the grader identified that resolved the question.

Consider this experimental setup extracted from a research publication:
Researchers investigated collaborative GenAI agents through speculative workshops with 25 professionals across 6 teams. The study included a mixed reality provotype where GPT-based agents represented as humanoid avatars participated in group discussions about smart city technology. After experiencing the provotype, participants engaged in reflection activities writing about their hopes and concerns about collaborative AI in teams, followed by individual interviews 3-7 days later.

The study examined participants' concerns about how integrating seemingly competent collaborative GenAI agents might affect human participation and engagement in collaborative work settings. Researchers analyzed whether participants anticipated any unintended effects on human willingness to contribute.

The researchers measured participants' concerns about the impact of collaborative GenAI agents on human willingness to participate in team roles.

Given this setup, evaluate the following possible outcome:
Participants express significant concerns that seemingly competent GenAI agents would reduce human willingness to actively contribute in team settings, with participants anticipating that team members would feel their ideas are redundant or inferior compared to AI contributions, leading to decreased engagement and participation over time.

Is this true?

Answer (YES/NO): YES